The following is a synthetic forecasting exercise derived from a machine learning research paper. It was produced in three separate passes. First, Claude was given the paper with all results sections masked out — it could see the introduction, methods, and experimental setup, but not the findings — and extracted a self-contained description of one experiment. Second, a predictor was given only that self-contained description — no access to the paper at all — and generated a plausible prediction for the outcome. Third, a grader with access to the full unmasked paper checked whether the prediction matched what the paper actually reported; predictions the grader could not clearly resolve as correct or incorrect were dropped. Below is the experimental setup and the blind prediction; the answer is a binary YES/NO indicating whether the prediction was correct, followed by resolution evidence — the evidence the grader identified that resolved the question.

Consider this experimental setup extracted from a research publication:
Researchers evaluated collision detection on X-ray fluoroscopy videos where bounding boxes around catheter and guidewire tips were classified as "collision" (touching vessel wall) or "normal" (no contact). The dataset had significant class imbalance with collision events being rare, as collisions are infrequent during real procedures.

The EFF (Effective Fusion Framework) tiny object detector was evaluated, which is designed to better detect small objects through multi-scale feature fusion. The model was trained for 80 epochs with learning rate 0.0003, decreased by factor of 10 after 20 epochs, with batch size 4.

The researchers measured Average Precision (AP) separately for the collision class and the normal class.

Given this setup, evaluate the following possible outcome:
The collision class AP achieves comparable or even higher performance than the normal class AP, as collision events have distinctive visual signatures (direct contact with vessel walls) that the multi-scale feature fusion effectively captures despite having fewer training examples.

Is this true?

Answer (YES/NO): NO